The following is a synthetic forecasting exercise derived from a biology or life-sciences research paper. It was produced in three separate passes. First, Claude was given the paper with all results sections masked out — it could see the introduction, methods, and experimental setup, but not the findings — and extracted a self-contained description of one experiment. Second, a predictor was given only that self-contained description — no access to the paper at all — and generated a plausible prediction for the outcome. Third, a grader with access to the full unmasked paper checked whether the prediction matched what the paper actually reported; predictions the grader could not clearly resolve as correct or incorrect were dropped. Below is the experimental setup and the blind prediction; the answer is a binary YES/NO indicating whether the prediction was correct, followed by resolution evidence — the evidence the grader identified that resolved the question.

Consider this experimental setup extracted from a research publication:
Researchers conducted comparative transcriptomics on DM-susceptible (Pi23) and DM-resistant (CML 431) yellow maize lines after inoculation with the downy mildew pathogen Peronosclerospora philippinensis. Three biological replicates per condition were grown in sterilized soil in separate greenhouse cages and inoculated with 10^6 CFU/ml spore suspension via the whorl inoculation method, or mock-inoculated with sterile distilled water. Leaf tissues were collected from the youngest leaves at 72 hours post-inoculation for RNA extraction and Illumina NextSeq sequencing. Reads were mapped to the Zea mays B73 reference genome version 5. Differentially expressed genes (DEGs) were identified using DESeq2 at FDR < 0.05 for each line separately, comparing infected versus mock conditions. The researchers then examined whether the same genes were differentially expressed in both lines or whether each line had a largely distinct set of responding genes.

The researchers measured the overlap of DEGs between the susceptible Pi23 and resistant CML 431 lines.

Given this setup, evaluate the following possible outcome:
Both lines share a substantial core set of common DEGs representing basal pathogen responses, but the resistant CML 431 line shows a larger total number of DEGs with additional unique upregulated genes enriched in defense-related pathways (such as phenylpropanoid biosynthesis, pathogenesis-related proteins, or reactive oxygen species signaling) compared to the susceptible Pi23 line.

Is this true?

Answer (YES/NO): NO